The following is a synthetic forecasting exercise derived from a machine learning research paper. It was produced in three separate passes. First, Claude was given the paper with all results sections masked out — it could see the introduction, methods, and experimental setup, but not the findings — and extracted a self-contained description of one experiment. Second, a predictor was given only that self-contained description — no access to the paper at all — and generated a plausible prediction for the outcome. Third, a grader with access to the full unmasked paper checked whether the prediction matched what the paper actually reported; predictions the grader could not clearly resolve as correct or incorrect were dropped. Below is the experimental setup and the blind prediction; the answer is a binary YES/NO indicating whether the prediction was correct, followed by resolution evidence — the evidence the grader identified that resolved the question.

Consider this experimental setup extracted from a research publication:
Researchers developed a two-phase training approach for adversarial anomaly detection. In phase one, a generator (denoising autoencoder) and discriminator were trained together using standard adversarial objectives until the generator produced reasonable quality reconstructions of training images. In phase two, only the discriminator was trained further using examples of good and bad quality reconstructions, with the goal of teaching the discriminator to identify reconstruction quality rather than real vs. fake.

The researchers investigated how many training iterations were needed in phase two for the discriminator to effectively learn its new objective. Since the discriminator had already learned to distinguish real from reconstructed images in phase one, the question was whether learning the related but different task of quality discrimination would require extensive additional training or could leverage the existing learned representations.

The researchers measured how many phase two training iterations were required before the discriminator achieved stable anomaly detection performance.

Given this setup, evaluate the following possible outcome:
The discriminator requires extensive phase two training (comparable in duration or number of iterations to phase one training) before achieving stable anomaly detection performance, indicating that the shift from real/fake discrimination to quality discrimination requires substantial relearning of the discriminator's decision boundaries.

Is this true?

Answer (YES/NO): NO